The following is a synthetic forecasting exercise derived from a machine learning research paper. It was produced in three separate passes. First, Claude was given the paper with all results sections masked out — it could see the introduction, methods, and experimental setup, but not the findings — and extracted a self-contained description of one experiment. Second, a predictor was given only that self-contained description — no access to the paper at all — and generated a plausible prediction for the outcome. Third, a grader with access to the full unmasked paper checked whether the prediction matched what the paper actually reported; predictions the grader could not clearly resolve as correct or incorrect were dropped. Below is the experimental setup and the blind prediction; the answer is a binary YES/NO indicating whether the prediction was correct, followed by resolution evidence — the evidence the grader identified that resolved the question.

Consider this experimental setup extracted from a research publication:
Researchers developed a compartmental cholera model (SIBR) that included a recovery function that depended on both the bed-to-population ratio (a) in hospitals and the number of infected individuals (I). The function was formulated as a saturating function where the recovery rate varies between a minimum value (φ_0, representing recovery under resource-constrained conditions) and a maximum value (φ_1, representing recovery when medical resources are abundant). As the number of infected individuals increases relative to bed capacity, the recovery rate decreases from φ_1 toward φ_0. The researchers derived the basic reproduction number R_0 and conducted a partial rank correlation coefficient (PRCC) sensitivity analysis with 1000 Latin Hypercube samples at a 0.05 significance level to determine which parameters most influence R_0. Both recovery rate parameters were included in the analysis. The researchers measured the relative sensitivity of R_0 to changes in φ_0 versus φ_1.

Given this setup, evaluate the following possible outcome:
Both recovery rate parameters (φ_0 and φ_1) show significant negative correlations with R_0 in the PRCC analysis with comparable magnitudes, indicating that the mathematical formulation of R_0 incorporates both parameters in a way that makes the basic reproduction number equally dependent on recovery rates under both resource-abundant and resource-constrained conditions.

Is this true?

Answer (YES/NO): NO